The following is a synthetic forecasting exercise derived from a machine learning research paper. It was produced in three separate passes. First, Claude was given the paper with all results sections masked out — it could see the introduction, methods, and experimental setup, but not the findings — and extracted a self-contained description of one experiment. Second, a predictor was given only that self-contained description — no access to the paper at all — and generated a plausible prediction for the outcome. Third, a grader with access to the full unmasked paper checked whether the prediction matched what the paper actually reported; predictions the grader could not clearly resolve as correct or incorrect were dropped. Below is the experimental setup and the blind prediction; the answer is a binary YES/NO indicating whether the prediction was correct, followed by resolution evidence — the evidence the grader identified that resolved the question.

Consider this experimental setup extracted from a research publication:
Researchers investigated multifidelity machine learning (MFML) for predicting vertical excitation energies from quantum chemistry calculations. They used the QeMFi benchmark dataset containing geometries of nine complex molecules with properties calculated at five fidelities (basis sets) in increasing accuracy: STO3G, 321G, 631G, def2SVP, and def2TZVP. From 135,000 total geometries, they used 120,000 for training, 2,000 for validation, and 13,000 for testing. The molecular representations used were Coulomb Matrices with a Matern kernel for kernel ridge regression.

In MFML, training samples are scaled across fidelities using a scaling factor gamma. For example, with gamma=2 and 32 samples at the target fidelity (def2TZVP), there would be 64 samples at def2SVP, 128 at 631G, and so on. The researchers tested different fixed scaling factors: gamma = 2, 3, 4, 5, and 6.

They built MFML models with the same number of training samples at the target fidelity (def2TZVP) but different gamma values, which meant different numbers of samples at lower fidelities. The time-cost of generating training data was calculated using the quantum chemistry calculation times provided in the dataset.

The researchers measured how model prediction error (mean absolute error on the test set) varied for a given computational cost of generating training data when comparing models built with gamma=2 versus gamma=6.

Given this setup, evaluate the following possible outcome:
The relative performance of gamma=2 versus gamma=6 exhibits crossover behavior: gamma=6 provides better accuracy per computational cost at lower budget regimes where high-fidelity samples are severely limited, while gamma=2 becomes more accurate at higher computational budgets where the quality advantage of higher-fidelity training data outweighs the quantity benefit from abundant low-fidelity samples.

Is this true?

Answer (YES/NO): NO